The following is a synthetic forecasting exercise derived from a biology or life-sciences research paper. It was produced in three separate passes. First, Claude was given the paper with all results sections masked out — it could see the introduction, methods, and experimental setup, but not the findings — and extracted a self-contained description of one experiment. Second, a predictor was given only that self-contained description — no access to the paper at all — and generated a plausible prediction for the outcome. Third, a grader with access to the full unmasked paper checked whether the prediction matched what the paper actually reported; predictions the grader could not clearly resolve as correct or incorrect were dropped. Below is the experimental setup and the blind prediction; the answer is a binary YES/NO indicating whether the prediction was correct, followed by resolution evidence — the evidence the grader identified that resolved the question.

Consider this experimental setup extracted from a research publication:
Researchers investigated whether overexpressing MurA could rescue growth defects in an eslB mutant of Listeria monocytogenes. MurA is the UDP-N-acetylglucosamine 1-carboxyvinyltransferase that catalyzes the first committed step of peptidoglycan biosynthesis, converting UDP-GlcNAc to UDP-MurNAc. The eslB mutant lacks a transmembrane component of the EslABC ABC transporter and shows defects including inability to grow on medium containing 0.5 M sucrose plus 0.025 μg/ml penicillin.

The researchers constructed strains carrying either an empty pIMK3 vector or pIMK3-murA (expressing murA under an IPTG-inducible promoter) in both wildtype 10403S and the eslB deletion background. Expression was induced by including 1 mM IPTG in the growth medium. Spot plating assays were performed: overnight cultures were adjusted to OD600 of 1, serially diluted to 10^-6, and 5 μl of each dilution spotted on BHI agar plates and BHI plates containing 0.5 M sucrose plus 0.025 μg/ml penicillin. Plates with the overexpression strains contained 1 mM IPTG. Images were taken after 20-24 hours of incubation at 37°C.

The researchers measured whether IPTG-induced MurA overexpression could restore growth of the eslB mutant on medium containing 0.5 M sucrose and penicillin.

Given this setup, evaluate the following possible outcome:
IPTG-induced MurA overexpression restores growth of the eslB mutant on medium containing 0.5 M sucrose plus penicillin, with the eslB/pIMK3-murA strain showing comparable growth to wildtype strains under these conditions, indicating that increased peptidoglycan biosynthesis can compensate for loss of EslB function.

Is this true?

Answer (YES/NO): YES